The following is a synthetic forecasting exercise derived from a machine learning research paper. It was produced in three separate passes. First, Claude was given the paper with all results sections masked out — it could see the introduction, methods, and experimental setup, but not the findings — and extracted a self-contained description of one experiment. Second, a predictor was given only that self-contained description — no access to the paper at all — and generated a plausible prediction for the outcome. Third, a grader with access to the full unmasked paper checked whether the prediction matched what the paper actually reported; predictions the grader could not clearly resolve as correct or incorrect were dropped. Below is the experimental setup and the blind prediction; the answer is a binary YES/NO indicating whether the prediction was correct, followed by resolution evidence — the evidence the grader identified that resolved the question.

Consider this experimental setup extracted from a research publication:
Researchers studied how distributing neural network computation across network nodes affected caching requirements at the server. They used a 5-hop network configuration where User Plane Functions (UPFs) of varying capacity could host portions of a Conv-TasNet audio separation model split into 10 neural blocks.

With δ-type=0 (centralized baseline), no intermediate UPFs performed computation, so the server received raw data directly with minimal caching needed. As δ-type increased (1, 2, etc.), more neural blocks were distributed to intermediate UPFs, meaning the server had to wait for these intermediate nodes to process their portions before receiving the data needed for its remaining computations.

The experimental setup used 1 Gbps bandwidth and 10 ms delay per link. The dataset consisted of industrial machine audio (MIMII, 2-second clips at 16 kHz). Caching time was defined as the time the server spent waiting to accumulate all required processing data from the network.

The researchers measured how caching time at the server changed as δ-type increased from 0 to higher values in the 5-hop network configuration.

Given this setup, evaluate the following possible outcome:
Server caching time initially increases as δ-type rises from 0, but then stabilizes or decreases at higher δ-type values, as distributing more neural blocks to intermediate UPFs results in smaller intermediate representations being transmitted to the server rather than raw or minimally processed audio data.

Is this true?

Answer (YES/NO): NO